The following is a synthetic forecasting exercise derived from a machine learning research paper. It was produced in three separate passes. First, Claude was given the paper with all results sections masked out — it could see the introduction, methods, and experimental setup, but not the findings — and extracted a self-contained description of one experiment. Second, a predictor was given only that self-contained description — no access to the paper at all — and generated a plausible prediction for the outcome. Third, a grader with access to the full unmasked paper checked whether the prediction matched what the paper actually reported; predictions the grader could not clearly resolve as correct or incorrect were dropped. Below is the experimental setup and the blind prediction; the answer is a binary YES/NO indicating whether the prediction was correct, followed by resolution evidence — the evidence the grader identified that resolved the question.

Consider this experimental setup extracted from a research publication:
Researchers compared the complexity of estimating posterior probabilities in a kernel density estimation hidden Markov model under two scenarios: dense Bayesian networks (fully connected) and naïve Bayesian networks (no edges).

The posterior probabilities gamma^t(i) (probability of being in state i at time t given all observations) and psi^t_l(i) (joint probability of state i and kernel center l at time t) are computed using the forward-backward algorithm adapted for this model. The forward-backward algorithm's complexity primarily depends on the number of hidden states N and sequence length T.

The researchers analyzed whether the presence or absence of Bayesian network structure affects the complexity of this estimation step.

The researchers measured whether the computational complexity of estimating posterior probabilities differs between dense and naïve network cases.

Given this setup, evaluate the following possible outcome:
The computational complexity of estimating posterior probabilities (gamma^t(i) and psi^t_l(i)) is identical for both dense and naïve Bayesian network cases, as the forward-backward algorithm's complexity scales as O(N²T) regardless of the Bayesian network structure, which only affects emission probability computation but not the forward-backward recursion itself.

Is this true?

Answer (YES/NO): NO